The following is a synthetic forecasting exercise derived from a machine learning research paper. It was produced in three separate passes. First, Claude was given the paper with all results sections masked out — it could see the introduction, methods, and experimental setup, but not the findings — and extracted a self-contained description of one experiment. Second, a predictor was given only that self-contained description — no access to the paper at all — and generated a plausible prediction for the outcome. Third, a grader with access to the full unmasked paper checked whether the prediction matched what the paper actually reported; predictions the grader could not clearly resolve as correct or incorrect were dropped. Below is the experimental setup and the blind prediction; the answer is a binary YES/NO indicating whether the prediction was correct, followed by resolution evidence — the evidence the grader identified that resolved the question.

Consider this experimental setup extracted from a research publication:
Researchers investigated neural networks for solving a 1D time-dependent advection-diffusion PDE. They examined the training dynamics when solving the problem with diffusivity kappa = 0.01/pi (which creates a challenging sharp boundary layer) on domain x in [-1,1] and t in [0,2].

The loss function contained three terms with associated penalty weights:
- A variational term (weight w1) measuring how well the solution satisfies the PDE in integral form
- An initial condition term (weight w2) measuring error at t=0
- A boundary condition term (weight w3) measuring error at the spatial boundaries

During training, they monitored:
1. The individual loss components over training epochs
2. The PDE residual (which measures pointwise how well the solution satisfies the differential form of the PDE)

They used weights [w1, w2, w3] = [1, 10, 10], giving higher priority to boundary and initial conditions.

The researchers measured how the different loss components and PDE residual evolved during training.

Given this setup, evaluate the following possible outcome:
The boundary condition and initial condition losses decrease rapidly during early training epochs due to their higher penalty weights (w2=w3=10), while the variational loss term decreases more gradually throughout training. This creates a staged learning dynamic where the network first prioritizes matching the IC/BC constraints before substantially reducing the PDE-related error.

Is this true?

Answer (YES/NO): YES